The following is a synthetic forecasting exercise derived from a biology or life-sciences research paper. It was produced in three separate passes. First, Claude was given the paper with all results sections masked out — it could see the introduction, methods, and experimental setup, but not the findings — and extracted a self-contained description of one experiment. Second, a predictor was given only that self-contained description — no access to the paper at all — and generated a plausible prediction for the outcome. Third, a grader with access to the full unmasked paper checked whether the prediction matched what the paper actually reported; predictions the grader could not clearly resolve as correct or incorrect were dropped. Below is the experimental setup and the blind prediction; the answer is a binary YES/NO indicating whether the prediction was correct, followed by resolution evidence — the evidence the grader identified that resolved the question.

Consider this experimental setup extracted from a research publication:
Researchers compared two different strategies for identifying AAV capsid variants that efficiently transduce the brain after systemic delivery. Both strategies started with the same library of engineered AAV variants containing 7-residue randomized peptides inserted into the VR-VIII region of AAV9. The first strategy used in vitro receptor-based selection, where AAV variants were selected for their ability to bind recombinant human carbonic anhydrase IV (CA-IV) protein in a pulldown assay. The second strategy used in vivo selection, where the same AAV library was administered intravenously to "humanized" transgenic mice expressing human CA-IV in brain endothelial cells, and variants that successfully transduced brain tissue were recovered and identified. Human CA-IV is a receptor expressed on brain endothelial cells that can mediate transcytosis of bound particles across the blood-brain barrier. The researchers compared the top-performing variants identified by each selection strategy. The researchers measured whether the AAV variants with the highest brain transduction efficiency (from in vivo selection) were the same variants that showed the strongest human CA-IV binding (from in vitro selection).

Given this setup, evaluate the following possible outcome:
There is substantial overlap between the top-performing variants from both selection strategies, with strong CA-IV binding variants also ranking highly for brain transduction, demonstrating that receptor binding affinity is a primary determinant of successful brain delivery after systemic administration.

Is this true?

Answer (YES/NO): NO